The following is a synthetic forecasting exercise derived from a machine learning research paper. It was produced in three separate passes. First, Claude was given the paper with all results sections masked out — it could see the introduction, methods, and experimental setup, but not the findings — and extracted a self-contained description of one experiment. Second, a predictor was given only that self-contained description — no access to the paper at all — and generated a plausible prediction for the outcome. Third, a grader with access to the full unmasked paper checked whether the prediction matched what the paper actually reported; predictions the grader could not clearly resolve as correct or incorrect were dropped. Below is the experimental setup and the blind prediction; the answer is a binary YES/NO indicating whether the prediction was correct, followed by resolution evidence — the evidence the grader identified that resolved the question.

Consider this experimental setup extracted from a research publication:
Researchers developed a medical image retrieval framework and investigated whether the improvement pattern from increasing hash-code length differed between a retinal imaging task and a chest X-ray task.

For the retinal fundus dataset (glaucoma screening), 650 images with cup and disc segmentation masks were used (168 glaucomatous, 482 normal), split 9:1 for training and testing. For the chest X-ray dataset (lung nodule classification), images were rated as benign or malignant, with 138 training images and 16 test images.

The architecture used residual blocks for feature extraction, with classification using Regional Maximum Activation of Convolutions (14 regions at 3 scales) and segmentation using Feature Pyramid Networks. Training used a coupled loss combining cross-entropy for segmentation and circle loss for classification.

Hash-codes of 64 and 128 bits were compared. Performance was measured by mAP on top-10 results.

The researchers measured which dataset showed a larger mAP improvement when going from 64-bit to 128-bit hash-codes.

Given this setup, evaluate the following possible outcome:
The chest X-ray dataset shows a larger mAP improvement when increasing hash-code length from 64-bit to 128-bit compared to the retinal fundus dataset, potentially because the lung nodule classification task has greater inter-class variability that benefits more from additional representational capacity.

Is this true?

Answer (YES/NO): YES